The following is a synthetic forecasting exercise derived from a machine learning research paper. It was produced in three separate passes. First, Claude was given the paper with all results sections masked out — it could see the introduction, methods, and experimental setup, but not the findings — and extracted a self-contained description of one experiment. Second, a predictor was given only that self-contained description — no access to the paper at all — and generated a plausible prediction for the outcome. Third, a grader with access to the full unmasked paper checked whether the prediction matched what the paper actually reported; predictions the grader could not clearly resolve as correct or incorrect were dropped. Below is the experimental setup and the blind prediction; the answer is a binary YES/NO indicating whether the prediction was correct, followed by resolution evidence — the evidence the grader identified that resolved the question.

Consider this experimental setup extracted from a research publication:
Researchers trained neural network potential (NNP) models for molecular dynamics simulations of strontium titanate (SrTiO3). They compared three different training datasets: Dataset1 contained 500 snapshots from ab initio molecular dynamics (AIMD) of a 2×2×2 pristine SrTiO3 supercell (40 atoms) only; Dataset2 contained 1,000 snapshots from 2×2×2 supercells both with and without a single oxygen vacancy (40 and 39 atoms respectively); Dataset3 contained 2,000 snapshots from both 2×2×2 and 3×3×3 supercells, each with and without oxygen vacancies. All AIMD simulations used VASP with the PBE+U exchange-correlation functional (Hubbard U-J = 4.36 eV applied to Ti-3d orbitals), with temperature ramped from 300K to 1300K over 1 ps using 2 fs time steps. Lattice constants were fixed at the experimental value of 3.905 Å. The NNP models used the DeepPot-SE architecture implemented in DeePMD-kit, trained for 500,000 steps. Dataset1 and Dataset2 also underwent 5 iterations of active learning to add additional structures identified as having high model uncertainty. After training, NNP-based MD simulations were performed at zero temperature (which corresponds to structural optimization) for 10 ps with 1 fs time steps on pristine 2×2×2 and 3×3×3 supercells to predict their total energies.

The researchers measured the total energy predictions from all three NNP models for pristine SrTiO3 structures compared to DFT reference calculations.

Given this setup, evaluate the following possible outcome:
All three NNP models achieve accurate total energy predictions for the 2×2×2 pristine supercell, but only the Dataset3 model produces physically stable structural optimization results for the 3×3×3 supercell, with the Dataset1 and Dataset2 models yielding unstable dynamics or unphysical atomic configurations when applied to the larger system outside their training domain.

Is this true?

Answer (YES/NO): NO